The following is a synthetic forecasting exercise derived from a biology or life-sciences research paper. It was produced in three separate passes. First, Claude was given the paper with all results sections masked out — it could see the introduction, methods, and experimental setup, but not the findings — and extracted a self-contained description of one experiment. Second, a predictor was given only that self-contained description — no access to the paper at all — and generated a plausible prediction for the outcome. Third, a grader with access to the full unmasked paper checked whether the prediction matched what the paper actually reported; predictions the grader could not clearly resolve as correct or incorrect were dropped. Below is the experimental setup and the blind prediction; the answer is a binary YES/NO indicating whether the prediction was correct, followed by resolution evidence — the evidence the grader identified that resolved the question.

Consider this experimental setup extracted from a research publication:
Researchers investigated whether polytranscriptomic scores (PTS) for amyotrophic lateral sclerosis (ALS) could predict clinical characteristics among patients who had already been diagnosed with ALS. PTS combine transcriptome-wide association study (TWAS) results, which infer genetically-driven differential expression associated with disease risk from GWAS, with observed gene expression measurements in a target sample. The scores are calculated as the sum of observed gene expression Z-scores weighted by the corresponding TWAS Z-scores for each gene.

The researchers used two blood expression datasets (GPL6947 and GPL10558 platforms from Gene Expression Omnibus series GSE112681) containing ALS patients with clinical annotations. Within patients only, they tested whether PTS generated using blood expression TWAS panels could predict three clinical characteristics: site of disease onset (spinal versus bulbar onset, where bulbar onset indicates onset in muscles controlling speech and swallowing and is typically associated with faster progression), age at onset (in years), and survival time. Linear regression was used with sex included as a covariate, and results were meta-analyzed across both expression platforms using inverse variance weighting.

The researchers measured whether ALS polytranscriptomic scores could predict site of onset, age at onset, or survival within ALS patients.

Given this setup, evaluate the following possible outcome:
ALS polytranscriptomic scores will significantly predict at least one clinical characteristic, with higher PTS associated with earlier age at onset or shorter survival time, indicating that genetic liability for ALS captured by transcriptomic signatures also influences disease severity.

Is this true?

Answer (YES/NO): NO